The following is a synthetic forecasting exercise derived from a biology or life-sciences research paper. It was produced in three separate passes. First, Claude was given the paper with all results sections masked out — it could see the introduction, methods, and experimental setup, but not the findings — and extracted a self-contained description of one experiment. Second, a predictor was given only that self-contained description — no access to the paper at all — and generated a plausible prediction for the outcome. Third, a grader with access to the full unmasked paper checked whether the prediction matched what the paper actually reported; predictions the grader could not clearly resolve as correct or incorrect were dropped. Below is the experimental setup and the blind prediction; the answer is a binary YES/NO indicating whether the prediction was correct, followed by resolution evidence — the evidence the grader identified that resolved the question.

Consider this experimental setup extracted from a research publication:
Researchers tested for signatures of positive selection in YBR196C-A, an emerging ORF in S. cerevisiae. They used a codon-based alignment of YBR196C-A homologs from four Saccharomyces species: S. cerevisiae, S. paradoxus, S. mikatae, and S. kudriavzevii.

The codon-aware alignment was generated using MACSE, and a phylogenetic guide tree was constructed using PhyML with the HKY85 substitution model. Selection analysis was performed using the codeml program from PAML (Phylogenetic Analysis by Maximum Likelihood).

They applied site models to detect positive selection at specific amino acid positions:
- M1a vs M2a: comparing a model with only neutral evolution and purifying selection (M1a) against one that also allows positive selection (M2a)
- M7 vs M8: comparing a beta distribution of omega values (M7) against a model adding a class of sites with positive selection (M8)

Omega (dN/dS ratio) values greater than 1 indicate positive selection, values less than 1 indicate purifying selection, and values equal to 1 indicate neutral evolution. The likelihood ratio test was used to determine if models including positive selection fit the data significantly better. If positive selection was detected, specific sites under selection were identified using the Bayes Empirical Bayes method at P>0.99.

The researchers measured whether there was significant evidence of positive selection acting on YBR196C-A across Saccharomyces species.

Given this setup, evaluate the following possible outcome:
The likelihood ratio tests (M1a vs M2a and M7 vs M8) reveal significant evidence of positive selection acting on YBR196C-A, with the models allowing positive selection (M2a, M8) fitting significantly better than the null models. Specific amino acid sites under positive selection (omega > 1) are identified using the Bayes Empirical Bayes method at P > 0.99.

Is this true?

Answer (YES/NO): YES